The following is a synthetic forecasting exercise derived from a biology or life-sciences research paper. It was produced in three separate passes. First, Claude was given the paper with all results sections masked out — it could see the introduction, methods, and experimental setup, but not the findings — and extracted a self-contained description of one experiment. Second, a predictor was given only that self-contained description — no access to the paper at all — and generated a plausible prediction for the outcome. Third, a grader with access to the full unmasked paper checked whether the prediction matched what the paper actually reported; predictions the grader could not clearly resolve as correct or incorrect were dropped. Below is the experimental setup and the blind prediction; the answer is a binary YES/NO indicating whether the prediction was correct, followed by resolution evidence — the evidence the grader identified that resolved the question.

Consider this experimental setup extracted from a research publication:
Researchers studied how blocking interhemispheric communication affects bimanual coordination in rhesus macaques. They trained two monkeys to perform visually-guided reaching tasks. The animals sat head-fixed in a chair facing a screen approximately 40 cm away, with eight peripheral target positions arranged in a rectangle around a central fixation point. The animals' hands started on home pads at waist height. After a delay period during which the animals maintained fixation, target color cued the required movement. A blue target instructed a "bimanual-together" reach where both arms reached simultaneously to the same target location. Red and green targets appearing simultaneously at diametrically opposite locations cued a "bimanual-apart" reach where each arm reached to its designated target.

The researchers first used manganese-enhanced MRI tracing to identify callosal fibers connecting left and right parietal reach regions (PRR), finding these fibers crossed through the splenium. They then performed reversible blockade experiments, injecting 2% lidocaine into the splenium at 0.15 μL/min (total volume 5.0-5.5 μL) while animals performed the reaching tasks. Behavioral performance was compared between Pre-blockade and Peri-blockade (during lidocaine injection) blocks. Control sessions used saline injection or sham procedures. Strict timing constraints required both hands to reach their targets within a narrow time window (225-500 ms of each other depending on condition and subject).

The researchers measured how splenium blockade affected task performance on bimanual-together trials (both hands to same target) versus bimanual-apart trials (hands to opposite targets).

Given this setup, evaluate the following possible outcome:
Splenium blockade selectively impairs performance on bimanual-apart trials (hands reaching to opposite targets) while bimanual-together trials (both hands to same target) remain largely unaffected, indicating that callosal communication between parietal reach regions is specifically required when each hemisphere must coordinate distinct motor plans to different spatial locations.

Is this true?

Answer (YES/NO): NO